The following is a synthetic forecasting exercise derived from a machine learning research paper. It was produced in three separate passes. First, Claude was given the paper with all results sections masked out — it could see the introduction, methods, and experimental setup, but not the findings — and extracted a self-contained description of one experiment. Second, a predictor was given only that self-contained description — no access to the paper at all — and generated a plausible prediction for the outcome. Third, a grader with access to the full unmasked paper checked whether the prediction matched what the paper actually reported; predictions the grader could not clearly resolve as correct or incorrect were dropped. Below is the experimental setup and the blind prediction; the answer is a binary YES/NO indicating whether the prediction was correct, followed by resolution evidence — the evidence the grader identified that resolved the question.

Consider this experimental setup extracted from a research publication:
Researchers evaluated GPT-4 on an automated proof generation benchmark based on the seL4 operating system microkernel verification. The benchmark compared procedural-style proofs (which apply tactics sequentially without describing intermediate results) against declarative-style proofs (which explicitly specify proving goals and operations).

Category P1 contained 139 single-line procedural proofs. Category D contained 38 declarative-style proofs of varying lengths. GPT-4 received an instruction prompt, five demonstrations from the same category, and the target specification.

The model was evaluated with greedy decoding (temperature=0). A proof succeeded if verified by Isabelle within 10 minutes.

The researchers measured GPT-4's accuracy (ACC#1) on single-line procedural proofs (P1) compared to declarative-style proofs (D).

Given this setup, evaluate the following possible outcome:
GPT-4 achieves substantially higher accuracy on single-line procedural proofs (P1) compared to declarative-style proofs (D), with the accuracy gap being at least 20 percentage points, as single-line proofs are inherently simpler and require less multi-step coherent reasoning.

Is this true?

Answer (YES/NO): YES